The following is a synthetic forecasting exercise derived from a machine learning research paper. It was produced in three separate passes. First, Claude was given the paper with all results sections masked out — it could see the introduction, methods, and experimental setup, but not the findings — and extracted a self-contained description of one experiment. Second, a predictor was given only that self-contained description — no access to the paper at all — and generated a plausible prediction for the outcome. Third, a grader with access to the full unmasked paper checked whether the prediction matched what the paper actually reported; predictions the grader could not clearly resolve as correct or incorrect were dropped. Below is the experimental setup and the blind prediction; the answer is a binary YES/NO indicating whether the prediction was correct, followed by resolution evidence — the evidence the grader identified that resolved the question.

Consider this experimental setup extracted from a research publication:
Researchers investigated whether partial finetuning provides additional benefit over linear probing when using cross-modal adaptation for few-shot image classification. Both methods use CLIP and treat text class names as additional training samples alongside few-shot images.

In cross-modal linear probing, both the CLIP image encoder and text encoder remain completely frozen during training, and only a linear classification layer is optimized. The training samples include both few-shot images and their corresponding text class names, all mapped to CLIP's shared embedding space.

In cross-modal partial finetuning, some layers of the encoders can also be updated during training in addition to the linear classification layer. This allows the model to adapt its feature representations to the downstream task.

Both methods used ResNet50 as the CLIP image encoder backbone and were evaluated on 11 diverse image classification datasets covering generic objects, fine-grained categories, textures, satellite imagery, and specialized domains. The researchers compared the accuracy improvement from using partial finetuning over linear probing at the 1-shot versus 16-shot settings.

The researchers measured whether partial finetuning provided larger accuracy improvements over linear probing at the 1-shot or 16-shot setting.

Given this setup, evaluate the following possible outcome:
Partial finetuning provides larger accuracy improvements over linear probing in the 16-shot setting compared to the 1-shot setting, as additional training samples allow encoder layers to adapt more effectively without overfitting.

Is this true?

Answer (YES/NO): YES